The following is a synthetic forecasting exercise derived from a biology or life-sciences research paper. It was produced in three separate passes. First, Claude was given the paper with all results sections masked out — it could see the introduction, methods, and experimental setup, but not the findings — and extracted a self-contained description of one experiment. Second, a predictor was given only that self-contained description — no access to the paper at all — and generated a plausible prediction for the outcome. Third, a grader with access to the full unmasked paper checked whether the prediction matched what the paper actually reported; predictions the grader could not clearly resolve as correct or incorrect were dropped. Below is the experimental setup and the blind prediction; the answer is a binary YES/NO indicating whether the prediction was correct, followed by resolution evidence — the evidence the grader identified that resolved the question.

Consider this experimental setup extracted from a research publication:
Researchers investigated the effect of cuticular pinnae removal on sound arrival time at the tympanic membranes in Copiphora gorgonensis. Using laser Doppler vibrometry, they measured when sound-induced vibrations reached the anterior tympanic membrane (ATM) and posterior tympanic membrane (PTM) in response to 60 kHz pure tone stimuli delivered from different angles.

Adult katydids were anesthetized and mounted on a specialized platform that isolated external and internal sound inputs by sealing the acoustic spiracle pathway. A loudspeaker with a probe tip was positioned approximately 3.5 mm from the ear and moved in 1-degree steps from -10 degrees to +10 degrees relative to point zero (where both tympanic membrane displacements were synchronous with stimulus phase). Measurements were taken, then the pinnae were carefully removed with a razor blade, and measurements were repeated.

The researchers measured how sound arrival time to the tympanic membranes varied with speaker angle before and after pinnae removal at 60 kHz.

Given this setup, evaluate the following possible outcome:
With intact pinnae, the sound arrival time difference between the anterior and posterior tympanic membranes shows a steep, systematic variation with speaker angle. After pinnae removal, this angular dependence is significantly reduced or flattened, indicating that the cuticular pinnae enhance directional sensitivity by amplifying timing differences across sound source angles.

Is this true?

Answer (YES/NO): NO